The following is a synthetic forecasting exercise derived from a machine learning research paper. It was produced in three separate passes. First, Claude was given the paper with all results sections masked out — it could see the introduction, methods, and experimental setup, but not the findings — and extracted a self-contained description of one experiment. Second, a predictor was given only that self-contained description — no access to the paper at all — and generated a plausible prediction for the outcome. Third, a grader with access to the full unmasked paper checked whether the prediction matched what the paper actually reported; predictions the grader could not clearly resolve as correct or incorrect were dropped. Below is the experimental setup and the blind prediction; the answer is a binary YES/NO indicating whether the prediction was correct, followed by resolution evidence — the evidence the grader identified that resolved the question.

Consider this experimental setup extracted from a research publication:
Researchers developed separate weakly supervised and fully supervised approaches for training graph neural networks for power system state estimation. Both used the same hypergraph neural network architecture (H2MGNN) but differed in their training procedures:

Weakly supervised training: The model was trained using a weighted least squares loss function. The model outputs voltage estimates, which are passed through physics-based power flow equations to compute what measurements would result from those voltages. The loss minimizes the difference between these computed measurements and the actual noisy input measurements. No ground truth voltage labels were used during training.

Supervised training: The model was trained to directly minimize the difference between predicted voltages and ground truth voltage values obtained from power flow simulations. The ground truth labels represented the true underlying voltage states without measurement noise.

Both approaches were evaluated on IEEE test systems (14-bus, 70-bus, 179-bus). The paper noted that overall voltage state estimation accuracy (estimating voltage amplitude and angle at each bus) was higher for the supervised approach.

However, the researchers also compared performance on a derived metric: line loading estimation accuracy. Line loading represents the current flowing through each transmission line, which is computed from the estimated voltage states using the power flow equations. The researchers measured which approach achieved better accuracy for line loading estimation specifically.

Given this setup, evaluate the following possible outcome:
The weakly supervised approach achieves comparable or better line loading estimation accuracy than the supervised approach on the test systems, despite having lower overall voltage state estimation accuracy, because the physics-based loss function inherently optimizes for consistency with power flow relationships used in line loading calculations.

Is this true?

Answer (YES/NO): YES